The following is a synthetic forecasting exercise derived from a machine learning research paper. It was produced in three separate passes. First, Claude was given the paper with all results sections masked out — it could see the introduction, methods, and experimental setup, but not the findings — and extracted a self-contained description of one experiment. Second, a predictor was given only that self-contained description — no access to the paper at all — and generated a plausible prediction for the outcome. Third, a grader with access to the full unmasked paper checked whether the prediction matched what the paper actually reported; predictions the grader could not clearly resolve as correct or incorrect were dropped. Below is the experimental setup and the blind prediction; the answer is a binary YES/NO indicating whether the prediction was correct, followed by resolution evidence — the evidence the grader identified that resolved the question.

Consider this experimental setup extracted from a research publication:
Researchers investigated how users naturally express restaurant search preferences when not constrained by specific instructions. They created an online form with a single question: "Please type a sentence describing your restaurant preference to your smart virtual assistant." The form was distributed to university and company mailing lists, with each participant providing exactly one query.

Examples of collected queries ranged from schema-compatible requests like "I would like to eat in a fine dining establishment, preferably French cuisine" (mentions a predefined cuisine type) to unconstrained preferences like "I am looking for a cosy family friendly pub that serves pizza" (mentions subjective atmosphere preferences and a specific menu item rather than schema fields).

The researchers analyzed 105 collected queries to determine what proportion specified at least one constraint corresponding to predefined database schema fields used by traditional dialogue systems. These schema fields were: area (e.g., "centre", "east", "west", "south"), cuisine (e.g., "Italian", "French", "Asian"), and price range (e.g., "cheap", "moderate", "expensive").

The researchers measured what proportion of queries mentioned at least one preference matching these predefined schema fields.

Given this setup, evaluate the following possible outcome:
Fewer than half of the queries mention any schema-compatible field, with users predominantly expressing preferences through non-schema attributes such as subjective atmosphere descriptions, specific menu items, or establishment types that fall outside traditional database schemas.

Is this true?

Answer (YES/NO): YES